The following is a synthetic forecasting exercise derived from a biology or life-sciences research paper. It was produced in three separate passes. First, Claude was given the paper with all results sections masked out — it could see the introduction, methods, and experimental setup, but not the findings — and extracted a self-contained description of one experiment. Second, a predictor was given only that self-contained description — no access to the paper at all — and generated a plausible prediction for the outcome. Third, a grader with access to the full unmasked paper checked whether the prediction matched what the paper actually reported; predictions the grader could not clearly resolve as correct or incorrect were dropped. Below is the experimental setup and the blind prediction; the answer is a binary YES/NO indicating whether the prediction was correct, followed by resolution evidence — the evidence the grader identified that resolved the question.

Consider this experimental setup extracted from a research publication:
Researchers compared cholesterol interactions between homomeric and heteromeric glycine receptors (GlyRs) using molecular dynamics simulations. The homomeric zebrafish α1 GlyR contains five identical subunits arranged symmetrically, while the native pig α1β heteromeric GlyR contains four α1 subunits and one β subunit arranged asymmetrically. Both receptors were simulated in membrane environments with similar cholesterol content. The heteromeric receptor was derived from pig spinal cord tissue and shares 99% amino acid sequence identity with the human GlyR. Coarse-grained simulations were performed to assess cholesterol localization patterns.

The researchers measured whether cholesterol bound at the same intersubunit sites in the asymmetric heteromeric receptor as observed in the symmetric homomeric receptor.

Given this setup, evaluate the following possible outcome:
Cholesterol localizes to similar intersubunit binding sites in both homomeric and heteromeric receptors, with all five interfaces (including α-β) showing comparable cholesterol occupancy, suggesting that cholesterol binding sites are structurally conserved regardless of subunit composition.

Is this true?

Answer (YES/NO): NO